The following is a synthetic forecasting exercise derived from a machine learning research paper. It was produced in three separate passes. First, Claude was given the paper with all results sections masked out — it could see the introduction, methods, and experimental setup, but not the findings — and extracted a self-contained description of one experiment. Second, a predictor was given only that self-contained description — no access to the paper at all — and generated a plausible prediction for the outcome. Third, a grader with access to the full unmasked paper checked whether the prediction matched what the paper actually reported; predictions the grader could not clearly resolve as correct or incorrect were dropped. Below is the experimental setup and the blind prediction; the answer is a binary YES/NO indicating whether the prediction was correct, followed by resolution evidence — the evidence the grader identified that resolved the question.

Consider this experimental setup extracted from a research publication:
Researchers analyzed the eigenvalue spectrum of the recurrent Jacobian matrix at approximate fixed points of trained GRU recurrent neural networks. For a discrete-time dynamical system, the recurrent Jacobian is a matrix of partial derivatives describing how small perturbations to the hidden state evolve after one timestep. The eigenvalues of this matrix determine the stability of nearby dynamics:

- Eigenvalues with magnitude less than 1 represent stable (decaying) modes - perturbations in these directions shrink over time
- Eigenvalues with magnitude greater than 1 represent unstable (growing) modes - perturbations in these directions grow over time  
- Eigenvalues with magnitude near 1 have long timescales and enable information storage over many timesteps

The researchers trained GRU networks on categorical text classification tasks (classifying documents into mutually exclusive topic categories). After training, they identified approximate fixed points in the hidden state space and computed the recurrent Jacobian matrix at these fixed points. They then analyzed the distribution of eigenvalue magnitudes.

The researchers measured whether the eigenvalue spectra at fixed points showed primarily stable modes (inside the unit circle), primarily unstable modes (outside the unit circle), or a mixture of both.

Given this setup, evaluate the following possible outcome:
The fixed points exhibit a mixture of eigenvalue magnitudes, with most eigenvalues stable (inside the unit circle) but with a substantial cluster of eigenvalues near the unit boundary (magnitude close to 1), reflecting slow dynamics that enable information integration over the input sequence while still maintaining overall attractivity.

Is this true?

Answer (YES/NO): NO